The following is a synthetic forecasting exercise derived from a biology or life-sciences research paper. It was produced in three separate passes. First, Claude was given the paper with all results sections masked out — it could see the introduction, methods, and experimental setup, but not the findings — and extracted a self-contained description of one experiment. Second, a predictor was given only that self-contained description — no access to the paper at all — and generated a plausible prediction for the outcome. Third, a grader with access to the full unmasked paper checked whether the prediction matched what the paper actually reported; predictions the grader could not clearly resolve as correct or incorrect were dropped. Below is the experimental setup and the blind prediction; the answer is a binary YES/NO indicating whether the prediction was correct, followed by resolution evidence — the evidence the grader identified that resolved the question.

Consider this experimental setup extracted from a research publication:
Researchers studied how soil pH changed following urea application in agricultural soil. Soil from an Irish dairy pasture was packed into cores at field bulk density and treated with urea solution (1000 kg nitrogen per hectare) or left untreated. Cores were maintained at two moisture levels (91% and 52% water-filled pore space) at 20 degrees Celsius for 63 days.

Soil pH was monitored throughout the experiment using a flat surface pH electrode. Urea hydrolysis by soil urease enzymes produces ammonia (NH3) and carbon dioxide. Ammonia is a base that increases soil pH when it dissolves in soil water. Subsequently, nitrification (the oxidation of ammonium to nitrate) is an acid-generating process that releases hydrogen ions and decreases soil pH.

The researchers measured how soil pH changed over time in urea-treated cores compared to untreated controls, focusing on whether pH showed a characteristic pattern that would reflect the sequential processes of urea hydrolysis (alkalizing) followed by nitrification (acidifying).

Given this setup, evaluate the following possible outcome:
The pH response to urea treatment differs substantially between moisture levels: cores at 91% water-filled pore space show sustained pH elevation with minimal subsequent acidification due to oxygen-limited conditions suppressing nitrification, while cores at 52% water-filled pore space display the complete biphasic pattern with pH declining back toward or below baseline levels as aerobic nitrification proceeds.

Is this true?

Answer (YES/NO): NO